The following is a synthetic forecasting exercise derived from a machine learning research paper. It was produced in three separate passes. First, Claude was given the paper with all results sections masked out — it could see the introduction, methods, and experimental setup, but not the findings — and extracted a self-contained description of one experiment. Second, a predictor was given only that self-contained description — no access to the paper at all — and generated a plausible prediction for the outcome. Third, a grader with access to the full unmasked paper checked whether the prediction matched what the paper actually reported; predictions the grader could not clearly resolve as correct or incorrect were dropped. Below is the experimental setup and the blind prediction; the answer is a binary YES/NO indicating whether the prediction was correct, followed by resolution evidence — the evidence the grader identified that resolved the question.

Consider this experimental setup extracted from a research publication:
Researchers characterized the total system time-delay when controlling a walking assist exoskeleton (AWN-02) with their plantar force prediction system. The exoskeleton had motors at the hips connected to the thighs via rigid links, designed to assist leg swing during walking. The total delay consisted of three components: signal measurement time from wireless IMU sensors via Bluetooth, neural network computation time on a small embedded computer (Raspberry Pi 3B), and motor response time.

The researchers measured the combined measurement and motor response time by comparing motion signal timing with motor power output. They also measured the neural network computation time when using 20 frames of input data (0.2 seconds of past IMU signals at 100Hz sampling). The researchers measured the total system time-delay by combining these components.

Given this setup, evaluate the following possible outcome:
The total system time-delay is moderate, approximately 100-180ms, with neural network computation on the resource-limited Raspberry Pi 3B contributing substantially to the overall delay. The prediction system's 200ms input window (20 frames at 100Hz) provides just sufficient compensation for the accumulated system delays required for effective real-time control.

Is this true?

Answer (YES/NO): NO